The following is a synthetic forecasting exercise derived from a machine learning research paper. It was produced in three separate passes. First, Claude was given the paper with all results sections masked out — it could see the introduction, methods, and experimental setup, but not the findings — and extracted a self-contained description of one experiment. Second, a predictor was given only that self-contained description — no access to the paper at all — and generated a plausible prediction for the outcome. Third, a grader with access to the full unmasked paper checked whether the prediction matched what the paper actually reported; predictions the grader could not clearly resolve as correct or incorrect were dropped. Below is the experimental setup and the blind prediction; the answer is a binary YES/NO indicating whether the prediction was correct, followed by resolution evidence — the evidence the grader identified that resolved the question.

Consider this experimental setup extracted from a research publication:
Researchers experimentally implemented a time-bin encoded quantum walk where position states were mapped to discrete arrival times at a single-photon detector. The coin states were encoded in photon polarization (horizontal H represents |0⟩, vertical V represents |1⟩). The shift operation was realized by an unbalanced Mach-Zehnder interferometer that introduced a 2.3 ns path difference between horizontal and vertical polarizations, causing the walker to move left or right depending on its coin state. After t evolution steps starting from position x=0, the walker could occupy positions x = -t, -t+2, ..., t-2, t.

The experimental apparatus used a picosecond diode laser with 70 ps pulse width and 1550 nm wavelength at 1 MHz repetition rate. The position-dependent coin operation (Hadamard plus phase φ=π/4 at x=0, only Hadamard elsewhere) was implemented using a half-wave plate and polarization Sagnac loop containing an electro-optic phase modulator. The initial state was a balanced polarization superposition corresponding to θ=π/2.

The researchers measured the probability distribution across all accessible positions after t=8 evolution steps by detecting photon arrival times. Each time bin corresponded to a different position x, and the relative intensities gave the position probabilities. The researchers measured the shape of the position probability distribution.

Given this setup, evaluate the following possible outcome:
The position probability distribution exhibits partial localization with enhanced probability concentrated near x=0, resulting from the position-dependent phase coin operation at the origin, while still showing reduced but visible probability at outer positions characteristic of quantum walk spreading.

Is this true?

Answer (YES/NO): NO